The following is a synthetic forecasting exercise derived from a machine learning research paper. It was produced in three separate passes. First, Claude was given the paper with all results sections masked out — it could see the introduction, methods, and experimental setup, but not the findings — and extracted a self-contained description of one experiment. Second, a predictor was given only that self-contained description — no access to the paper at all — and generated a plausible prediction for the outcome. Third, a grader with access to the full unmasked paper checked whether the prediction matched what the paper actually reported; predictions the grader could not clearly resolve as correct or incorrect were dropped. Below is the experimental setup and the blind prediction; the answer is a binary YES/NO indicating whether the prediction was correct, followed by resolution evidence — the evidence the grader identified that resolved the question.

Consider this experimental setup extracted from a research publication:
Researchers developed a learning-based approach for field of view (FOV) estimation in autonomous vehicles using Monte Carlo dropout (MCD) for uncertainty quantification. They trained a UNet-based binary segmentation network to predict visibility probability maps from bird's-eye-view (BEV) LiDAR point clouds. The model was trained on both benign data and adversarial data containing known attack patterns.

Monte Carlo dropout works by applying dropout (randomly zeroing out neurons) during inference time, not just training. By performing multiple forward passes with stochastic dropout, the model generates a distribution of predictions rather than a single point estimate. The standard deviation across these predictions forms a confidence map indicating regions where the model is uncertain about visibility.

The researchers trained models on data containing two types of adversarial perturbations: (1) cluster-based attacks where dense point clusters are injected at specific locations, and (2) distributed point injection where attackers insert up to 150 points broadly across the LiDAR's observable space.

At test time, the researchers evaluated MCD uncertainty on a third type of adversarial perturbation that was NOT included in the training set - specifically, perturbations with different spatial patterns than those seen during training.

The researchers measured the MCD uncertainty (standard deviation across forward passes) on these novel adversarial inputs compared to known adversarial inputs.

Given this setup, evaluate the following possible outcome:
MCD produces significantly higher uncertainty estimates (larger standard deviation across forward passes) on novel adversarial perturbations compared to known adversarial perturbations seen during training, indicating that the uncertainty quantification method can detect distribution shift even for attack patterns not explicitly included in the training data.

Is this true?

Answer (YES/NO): YES